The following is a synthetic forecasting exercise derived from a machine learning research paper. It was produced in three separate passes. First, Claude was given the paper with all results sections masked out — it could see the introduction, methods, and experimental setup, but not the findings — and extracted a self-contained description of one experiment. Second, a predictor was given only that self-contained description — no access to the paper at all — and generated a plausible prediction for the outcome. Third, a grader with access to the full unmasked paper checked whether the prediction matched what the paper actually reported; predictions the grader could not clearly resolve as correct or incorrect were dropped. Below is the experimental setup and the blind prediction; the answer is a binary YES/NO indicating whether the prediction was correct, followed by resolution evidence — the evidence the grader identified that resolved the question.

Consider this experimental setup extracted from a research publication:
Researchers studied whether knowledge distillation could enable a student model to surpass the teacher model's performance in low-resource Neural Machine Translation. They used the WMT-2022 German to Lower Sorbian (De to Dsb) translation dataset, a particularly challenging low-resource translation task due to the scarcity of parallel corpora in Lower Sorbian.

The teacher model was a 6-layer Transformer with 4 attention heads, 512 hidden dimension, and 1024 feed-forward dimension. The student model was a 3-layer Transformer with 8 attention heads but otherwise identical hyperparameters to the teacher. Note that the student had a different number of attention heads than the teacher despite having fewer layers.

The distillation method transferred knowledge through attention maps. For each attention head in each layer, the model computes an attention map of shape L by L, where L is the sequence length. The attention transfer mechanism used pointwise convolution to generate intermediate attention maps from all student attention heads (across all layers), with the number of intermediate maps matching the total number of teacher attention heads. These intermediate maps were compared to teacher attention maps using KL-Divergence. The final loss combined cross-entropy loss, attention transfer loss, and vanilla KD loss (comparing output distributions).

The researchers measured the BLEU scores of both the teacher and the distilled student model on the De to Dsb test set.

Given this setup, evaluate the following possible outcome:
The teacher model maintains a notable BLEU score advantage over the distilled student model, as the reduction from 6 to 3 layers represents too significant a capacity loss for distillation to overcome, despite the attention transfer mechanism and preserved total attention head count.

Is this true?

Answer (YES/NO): NO